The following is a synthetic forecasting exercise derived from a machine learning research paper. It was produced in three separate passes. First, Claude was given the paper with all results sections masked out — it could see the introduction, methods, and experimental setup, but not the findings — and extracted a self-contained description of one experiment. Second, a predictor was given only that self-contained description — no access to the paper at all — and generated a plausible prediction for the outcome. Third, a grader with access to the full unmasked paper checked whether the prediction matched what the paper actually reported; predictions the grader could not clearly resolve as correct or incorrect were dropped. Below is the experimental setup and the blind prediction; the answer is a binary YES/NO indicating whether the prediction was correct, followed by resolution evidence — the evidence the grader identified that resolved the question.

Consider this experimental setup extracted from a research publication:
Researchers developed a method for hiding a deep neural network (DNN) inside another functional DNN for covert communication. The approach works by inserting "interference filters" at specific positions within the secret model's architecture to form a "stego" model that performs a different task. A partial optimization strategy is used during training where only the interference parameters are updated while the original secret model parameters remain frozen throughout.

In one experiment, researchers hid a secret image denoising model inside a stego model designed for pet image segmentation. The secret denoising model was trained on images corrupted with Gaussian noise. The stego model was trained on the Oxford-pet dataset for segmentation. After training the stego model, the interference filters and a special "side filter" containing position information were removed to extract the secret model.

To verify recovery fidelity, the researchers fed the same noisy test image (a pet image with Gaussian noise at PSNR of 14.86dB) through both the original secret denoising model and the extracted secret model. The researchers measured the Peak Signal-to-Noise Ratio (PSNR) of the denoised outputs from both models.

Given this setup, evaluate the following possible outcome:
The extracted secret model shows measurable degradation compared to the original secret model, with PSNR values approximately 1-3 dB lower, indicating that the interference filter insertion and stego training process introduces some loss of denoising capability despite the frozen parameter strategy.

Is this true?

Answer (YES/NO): NO